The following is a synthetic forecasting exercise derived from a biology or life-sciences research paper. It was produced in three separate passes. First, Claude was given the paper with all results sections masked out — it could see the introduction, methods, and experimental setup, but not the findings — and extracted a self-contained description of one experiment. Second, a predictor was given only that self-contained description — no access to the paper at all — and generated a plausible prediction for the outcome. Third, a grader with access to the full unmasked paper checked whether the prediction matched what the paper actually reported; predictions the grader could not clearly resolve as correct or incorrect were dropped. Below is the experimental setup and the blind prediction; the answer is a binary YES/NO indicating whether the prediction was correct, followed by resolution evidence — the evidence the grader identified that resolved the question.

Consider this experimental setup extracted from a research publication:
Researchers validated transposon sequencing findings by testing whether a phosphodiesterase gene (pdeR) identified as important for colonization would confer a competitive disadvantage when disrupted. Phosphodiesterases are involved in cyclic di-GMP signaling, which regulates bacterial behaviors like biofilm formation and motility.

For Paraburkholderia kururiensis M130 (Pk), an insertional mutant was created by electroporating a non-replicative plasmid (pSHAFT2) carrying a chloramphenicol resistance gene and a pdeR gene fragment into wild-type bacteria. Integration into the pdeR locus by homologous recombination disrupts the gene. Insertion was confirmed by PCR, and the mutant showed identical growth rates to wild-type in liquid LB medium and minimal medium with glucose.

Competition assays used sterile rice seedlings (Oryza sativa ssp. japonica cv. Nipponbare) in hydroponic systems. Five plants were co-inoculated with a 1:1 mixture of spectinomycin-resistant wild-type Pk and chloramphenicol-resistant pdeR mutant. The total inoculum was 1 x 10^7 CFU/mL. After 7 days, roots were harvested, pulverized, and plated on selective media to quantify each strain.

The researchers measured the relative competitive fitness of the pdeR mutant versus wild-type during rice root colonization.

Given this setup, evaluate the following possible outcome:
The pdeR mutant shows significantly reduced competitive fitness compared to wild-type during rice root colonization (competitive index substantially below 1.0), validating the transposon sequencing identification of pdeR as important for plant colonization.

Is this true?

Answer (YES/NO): NO